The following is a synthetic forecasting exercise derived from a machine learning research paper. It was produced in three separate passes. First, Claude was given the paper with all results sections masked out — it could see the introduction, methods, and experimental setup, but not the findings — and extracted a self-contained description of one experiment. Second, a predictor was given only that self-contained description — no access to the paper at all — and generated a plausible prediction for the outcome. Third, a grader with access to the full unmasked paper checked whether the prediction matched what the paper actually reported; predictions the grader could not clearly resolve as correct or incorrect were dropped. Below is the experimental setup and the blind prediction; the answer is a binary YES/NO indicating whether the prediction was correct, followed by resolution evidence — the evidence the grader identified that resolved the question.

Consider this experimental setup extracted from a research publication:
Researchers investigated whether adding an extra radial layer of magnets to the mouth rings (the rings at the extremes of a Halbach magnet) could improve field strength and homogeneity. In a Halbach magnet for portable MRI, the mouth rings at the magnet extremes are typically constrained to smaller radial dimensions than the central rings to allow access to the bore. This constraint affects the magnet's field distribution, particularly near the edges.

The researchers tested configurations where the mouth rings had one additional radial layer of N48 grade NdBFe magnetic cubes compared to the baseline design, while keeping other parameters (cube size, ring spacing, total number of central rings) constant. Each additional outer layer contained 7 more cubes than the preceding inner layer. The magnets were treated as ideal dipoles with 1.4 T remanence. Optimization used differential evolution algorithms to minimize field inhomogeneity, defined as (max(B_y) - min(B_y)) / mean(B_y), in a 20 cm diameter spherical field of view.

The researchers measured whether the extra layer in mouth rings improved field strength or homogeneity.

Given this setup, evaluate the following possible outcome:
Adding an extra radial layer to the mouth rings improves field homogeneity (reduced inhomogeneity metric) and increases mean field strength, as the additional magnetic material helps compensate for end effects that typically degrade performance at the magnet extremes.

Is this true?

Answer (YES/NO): NO